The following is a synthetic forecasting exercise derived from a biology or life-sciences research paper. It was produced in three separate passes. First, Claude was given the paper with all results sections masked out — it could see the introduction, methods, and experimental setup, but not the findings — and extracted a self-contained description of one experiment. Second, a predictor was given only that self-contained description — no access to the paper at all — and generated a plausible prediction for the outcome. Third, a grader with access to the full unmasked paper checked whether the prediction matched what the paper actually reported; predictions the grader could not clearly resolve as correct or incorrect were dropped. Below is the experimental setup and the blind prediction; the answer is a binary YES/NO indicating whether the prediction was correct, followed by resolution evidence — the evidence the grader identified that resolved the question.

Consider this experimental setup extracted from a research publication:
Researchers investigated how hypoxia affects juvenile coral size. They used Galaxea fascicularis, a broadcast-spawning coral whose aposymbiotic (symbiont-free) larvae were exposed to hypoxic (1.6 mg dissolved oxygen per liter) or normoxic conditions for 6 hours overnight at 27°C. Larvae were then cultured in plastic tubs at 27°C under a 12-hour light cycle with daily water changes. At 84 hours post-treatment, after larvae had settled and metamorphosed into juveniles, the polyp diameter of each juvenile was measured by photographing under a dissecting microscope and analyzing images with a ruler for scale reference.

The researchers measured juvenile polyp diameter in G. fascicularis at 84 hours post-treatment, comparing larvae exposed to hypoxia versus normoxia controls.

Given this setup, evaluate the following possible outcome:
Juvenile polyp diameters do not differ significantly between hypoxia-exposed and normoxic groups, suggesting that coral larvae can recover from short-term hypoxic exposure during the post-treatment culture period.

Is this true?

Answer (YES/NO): NO